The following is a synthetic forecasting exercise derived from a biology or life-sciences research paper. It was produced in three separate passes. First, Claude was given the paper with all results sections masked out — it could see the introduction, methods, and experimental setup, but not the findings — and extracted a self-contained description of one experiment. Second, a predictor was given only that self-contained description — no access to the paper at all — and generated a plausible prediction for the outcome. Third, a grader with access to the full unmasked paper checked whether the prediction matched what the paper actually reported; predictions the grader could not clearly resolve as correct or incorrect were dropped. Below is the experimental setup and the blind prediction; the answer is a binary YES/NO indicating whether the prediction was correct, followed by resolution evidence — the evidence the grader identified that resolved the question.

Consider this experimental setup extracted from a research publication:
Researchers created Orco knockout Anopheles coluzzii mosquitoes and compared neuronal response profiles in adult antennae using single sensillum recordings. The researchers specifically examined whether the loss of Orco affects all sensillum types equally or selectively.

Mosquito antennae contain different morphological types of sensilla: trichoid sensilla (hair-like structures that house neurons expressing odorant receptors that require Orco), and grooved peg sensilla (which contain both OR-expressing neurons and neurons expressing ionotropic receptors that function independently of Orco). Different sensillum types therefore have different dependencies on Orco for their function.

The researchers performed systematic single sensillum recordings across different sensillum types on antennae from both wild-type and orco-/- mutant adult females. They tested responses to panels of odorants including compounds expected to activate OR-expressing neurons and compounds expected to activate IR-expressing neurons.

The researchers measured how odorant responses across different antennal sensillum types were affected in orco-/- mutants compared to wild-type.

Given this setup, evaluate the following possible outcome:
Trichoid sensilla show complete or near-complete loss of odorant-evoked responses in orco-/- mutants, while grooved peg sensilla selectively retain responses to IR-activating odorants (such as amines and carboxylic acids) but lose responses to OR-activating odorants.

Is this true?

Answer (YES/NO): NO